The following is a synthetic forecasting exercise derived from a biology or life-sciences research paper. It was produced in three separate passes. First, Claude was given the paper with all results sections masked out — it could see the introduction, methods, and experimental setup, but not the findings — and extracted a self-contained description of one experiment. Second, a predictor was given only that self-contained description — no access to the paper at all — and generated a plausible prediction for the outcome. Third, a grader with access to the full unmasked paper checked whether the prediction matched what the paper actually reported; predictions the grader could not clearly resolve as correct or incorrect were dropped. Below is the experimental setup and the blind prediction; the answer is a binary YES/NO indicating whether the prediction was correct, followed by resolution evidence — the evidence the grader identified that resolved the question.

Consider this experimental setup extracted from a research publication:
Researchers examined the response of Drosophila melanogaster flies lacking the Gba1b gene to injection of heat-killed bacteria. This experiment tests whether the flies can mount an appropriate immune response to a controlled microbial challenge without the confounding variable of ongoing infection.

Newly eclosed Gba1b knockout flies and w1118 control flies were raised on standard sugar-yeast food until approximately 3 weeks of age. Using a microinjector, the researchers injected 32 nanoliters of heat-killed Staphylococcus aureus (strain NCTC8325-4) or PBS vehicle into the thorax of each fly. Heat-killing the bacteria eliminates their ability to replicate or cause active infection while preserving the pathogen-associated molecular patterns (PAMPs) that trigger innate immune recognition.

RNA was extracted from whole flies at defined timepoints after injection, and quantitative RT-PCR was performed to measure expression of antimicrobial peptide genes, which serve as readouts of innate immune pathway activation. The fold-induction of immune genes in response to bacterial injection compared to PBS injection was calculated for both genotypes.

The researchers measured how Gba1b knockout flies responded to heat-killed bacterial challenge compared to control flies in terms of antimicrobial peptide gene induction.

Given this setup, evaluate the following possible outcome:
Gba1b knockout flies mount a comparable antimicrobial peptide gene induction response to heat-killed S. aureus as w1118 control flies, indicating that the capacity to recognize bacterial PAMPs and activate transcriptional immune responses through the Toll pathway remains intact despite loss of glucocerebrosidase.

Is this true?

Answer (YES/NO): NO